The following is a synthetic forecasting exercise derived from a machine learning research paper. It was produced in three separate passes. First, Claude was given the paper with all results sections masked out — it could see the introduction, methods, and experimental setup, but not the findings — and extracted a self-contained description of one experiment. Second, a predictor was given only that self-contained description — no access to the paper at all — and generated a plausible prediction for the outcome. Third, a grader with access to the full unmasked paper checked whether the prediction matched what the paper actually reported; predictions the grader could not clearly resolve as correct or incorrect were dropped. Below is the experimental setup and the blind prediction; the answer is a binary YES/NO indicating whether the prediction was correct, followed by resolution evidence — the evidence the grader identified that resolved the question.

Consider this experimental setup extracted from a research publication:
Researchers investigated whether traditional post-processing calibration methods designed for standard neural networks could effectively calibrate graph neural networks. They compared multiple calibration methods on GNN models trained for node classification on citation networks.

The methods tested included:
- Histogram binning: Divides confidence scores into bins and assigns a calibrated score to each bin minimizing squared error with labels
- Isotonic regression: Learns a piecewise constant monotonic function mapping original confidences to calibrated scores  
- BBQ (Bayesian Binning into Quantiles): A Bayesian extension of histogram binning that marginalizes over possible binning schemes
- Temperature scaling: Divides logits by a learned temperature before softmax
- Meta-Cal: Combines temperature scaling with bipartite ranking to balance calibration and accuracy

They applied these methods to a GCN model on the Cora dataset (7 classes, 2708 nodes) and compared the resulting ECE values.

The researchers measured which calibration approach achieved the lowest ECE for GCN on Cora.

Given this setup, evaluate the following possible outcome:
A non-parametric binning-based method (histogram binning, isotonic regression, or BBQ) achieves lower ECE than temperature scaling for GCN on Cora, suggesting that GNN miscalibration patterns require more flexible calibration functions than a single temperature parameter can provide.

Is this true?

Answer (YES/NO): NO